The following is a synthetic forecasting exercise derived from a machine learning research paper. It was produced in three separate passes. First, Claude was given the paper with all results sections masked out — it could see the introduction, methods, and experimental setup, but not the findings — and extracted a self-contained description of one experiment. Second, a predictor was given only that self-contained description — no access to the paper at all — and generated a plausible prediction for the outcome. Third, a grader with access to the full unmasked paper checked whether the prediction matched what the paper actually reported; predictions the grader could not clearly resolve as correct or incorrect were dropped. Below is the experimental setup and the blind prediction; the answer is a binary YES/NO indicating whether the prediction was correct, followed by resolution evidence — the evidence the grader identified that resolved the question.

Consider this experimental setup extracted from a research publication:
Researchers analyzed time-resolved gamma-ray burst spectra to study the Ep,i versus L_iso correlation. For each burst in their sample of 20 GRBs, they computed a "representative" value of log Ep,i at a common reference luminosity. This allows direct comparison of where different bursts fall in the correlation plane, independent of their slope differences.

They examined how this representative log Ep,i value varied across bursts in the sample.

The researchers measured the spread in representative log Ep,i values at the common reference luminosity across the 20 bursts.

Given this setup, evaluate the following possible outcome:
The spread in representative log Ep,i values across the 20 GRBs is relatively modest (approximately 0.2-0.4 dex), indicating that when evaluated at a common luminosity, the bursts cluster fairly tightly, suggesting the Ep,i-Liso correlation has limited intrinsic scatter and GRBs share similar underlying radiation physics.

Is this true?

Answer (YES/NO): NO